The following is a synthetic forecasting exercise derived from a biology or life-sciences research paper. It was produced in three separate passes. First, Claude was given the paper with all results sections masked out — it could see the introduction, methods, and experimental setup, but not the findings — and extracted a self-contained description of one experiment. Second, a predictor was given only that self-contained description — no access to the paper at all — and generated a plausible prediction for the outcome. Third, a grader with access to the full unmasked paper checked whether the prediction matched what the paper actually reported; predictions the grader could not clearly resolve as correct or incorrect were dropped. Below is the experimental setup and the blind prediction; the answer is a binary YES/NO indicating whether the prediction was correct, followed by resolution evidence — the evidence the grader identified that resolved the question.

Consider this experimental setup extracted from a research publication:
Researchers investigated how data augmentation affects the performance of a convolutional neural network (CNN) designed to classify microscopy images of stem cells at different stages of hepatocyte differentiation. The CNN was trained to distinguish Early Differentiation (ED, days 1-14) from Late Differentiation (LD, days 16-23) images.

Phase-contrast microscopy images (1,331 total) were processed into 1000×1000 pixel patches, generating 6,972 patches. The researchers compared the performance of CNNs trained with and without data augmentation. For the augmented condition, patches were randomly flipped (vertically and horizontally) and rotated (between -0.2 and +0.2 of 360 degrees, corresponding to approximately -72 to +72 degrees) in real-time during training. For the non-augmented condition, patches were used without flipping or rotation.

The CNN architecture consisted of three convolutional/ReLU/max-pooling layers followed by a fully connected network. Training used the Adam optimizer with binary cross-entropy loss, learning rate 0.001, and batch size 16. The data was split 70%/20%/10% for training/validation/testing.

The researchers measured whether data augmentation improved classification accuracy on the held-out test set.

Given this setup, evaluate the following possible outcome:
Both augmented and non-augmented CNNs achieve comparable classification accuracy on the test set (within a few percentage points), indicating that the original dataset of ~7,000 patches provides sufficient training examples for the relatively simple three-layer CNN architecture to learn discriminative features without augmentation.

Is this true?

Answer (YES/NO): NO